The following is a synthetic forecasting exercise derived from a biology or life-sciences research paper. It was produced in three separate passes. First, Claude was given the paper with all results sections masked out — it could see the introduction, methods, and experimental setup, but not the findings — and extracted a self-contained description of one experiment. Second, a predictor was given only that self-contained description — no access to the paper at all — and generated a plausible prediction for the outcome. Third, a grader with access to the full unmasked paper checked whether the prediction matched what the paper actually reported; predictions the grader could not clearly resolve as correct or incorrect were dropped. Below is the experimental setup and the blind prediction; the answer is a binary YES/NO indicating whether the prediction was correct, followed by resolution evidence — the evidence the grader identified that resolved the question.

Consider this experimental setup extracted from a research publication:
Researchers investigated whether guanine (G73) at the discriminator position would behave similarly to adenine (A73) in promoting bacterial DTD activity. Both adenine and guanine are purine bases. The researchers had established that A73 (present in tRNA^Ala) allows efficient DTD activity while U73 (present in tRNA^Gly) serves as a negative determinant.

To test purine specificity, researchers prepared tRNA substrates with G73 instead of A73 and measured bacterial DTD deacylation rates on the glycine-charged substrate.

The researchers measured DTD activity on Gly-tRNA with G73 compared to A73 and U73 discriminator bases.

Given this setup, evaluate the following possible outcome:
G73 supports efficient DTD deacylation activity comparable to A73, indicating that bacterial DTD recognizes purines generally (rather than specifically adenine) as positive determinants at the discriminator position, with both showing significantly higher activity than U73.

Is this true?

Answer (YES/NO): YES